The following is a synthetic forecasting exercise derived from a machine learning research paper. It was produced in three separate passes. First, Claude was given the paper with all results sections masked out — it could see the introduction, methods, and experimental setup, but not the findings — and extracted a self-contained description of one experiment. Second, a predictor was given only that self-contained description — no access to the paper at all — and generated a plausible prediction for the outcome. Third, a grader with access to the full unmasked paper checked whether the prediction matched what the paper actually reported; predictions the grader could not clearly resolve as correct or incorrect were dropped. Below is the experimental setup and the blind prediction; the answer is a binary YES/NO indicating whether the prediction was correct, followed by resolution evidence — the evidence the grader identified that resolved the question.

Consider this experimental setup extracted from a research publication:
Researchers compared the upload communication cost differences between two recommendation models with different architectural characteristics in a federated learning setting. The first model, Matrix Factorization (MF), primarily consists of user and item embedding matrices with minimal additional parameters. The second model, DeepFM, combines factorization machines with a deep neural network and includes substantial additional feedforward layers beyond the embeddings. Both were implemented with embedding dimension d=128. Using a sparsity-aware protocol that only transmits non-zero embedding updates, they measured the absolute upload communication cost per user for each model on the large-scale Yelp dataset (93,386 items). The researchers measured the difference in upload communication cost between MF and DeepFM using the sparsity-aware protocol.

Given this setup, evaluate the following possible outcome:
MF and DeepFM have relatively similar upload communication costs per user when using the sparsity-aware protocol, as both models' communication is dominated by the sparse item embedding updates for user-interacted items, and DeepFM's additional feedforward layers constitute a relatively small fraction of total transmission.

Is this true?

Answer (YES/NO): NO